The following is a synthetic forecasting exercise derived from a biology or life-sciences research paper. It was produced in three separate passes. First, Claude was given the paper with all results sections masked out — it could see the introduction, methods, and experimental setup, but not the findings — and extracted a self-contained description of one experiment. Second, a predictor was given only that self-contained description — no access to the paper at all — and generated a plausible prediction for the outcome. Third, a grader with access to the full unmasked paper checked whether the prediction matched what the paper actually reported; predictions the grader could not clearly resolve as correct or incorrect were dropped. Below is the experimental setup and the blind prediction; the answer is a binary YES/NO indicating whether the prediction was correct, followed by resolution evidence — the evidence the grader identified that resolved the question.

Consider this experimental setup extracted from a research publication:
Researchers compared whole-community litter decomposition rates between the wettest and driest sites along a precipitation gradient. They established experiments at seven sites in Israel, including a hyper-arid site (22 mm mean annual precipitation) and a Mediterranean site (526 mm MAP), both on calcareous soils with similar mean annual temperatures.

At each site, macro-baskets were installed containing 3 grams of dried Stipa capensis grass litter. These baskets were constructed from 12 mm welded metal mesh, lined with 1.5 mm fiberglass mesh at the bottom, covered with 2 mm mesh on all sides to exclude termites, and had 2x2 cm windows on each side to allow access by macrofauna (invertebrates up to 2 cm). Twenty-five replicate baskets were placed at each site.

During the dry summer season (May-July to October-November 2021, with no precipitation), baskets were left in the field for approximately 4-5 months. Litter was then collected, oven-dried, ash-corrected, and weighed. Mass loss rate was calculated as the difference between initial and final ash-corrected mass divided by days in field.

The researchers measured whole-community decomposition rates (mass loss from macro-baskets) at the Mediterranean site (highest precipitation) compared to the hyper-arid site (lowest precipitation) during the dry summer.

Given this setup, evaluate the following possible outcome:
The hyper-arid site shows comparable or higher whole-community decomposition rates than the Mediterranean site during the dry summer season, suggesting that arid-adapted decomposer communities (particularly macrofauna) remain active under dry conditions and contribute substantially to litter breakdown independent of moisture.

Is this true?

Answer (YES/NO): NO